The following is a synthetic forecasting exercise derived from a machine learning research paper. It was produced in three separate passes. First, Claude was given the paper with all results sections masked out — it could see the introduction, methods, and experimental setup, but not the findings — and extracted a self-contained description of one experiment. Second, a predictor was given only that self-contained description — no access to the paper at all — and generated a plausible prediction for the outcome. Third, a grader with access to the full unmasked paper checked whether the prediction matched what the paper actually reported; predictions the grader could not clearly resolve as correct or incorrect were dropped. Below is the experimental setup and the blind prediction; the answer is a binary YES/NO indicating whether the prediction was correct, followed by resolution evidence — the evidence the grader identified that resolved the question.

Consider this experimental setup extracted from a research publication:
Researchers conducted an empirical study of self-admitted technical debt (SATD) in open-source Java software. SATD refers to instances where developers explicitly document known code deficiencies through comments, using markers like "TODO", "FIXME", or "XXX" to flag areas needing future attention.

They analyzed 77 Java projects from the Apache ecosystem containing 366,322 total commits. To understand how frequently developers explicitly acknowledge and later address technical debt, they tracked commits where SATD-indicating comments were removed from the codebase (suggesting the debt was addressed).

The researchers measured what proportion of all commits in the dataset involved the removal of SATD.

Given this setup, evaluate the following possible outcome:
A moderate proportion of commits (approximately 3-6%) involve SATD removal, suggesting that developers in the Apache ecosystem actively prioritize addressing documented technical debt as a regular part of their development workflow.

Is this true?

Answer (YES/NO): YES